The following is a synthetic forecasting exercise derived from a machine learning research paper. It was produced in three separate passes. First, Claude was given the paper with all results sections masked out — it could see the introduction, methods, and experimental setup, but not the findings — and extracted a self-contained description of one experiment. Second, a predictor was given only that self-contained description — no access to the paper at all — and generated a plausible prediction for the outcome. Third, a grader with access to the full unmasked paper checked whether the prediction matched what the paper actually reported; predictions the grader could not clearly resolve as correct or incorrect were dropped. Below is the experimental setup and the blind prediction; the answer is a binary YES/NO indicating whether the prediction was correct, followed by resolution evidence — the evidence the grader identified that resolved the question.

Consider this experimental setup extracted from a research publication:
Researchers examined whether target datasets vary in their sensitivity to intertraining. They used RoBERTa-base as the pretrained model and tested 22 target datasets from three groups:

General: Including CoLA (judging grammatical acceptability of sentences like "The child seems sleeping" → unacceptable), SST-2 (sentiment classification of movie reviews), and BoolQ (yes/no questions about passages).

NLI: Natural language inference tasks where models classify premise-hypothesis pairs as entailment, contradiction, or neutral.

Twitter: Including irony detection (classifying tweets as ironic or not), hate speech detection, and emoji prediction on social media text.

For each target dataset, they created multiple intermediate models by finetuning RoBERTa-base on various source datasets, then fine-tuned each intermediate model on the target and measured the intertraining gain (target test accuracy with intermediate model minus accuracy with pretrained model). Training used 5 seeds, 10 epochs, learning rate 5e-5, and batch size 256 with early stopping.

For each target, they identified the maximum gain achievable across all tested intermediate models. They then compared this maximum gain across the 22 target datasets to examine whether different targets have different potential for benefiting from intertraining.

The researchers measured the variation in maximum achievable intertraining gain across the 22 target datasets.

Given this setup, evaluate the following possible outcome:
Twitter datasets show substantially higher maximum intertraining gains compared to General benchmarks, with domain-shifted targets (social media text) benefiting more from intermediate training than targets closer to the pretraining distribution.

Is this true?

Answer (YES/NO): NO